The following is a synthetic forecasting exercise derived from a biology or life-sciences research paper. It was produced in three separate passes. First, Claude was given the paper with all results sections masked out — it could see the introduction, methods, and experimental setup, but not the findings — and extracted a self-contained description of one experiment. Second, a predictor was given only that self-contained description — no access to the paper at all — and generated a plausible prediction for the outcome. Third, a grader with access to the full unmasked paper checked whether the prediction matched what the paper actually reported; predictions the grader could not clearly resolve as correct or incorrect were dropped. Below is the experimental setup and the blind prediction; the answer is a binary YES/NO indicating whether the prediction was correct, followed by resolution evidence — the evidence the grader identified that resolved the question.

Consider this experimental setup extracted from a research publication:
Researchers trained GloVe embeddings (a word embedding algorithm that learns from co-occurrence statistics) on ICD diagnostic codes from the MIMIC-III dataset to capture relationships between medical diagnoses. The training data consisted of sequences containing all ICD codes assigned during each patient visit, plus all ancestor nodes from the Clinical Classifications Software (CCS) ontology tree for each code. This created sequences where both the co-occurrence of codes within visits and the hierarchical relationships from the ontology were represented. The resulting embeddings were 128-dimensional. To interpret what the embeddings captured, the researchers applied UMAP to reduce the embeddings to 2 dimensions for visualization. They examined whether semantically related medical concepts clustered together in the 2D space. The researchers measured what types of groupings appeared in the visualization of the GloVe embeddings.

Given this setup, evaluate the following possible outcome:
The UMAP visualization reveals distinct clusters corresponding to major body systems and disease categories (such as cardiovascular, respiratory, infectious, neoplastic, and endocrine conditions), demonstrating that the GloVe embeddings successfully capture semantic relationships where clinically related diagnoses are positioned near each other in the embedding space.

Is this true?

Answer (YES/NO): NO